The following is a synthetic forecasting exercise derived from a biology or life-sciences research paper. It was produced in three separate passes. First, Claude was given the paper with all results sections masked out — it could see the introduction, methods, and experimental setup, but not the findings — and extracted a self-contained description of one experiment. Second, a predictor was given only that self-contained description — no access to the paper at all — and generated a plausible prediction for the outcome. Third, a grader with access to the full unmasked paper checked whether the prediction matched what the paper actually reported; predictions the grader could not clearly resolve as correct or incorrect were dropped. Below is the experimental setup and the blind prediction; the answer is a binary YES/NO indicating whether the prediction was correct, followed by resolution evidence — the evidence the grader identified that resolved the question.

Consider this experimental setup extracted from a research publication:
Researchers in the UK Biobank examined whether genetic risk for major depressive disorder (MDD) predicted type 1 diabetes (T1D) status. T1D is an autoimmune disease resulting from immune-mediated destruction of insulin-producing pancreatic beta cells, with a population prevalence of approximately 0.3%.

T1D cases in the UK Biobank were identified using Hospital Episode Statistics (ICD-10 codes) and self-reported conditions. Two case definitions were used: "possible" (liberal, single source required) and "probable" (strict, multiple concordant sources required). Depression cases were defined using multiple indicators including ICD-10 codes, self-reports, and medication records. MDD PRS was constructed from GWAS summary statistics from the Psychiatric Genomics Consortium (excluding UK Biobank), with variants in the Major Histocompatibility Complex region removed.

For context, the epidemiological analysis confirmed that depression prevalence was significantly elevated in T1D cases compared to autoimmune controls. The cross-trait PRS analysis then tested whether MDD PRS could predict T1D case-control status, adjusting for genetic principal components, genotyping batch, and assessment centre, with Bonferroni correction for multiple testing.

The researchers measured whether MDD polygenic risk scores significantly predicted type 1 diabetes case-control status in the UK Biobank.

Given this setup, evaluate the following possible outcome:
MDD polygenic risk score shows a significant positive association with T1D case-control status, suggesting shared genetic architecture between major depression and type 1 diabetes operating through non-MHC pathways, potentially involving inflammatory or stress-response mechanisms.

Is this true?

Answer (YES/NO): YES